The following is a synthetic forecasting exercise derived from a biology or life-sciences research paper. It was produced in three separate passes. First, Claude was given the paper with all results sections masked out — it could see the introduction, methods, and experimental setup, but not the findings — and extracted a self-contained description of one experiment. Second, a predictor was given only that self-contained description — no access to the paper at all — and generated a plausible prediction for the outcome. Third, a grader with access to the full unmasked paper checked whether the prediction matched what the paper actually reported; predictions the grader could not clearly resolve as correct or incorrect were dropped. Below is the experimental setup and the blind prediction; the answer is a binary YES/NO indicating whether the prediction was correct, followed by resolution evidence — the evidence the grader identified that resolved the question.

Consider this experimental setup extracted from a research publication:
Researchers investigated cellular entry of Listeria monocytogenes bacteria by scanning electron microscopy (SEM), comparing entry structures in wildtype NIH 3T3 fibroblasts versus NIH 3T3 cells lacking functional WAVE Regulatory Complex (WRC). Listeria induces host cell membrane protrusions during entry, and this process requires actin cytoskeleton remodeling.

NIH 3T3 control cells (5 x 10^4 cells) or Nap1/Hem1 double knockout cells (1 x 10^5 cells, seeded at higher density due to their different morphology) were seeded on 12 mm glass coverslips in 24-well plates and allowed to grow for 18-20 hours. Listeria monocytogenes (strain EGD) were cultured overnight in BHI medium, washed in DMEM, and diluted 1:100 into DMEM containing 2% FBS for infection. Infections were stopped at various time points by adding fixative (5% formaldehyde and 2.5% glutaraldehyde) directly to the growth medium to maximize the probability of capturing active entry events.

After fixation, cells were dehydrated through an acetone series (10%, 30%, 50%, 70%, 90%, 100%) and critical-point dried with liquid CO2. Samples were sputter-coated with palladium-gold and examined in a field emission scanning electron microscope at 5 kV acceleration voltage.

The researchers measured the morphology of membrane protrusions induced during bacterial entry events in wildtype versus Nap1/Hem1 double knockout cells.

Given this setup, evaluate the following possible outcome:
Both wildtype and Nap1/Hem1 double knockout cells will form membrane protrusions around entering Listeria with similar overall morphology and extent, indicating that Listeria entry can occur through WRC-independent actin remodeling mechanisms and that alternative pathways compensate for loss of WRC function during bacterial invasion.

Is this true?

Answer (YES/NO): YES